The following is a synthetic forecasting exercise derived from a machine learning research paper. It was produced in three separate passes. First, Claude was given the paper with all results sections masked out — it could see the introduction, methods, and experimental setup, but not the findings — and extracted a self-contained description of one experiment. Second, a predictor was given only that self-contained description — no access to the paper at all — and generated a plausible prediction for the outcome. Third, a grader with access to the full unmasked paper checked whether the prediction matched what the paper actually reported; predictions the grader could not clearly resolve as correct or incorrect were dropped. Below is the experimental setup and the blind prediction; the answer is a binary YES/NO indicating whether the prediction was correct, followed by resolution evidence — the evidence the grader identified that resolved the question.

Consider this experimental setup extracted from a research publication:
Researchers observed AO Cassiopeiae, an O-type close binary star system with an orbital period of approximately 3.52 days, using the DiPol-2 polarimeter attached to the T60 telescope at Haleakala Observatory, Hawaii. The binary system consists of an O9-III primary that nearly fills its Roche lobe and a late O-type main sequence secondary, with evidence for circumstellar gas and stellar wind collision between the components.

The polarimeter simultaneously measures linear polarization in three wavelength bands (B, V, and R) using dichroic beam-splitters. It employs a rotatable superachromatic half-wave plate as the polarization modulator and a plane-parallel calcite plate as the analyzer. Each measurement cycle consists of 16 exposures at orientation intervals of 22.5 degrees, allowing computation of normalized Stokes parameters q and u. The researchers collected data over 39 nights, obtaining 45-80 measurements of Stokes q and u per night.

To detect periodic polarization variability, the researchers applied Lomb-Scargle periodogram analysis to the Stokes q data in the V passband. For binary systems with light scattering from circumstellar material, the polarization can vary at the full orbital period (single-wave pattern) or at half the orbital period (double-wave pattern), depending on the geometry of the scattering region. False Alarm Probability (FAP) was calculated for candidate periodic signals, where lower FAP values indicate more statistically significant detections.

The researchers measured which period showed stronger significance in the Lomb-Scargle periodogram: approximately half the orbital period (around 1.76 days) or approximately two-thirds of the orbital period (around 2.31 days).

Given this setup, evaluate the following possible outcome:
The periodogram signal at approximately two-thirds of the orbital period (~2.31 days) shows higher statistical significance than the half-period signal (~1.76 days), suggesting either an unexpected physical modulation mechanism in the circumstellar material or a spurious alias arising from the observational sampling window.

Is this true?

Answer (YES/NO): NO